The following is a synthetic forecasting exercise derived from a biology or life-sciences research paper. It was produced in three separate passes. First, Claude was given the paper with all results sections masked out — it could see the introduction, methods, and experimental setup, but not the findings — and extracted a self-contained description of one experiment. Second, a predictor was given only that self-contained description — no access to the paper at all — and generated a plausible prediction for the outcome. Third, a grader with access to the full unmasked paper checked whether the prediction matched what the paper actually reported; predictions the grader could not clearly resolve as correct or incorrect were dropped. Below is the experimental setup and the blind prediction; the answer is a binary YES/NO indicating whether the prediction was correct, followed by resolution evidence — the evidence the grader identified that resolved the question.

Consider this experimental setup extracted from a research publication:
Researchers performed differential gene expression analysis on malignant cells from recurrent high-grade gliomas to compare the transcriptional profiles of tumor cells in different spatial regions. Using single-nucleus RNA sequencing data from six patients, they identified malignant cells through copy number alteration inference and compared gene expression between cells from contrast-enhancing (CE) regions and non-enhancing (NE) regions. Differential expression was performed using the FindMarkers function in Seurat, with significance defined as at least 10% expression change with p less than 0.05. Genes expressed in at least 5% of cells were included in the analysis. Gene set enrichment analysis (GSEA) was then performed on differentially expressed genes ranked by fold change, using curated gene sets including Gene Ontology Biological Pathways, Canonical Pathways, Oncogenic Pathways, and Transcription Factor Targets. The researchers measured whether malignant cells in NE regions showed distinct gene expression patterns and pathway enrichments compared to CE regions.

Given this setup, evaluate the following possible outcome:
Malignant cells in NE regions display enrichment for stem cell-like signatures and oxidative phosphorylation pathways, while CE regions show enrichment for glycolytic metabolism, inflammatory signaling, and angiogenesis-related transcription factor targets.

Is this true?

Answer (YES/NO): NO